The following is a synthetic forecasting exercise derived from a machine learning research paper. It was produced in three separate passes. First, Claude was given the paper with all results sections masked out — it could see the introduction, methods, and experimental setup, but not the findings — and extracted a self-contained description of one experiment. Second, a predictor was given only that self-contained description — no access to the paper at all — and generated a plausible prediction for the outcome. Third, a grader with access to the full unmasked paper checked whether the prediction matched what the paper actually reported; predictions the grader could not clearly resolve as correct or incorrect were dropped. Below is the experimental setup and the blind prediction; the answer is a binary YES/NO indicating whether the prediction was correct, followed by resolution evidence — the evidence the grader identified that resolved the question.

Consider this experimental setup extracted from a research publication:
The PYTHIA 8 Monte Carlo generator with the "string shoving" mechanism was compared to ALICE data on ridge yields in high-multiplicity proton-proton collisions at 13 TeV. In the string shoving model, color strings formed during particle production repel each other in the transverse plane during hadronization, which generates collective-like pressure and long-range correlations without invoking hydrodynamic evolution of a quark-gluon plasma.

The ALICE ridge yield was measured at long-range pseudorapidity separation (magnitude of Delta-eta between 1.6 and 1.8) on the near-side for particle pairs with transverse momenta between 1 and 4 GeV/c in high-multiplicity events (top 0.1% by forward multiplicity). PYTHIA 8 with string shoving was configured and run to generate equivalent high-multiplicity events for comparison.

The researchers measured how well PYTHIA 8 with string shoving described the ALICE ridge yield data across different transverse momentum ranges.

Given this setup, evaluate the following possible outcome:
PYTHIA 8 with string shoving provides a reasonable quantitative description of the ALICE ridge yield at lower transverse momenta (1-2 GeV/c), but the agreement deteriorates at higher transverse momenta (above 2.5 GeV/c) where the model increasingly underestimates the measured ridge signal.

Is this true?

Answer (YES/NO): NO